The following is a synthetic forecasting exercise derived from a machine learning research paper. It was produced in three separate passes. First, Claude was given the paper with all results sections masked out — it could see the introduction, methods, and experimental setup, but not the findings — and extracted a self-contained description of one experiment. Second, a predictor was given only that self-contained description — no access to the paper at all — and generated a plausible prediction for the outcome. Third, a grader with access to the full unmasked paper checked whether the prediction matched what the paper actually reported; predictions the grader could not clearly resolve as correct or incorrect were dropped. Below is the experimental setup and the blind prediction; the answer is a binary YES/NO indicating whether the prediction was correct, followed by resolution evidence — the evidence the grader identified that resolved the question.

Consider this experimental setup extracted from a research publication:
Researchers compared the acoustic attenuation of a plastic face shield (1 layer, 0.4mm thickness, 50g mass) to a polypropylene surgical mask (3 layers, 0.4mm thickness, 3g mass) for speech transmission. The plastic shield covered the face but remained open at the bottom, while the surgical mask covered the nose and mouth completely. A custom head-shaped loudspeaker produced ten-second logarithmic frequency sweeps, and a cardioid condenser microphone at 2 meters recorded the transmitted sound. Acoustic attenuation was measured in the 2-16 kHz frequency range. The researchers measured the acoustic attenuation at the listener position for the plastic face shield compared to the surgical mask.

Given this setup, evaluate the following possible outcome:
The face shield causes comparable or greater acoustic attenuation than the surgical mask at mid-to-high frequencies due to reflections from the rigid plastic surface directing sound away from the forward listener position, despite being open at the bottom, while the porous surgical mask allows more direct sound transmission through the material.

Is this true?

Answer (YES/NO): YES